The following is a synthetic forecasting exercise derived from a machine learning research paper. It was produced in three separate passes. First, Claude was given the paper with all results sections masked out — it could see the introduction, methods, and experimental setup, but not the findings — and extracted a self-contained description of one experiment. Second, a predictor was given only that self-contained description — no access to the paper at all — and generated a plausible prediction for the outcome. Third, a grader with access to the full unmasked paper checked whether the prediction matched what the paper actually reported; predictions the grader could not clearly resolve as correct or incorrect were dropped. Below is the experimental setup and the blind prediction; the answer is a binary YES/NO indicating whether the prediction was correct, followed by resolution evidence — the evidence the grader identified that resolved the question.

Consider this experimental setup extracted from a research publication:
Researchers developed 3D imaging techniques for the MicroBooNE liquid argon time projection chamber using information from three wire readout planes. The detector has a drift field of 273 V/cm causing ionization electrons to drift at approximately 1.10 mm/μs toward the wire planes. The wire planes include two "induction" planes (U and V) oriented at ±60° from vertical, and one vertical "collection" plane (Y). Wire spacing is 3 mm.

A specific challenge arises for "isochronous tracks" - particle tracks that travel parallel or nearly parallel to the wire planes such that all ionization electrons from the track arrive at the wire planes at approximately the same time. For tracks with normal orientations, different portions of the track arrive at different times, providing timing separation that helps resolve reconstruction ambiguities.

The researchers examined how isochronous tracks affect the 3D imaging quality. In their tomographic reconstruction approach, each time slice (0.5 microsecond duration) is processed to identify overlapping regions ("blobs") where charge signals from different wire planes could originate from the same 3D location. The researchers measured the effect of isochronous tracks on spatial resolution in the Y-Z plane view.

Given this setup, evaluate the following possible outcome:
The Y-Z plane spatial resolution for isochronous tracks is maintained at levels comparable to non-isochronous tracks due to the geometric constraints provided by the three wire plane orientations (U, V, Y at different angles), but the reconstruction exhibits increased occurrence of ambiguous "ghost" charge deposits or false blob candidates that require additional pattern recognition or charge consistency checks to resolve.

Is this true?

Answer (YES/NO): NO